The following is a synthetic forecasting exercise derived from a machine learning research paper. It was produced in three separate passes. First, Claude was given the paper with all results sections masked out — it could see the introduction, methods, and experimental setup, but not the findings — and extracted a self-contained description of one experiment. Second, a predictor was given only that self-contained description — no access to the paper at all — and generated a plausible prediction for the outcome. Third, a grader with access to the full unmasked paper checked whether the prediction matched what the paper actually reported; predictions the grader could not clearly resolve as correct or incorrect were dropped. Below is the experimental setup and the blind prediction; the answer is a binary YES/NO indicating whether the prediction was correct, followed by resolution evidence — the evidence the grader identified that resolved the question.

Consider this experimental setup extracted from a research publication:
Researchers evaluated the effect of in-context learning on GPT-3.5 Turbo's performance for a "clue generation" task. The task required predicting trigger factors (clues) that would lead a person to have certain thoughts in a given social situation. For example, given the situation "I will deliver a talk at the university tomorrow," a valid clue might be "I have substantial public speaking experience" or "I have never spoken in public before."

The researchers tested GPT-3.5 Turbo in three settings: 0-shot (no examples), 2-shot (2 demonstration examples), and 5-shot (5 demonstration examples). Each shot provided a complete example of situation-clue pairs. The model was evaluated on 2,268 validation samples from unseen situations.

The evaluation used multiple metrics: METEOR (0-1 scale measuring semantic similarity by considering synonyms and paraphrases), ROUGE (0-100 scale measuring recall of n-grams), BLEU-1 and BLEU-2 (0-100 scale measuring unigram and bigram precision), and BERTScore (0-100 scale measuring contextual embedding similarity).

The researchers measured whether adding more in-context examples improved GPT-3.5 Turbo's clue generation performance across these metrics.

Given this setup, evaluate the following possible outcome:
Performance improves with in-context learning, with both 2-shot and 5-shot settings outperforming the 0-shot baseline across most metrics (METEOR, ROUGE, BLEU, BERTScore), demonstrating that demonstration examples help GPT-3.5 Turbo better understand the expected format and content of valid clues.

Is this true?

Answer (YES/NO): YES